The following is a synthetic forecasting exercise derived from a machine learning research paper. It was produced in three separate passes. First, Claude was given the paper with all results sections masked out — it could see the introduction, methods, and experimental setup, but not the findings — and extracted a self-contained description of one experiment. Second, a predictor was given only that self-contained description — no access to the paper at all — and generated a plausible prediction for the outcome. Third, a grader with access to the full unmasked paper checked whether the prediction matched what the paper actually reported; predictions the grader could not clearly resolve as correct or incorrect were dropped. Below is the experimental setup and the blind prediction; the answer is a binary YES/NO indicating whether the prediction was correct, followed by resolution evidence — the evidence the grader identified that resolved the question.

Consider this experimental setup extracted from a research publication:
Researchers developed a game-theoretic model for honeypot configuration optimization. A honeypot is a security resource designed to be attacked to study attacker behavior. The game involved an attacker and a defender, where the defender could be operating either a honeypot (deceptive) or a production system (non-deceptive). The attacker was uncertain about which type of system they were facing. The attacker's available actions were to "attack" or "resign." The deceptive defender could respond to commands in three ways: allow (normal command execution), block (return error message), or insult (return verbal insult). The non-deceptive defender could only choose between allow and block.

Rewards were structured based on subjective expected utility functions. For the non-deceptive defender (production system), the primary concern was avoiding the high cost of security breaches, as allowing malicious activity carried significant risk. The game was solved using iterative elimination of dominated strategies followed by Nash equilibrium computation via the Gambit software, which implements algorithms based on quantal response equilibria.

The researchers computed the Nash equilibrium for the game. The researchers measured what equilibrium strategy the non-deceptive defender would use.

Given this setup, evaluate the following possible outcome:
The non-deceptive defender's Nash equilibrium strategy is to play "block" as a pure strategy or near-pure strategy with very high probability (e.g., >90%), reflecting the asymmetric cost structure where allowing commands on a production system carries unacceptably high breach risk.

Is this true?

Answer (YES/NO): YES